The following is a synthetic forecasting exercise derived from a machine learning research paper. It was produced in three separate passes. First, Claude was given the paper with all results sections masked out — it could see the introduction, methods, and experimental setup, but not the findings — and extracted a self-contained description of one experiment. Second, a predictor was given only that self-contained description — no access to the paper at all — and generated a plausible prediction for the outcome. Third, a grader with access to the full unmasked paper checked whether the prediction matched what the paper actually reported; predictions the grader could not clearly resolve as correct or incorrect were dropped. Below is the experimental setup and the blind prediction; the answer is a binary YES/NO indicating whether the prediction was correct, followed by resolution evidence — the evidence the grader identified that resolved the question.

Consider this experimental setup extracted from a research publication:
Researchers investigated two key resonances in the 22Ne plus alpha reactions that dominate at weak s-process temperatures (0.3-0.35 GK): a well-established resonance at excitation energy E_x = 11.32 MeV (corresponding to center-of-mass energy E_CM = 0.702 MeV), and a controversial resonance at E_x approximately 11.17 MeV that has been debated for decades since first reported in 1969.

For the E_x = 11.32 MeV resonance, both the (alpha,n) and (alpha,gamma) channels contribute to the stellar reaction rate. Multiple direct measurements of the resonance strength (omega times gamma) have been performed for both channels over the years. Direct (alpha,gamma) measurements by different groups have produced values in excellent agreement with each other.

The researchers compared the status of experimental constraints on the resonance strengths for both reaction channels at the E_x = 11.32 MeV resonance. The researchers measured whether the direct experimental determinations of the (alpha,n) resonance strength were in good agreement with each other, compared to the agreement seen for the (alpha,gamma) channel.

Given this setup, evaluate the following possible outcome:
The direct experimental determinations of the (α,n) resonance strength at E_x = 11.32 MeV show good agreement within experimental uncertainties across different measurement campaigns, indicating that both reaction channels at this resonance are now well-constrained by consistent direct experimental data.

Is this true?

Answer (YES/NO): NO